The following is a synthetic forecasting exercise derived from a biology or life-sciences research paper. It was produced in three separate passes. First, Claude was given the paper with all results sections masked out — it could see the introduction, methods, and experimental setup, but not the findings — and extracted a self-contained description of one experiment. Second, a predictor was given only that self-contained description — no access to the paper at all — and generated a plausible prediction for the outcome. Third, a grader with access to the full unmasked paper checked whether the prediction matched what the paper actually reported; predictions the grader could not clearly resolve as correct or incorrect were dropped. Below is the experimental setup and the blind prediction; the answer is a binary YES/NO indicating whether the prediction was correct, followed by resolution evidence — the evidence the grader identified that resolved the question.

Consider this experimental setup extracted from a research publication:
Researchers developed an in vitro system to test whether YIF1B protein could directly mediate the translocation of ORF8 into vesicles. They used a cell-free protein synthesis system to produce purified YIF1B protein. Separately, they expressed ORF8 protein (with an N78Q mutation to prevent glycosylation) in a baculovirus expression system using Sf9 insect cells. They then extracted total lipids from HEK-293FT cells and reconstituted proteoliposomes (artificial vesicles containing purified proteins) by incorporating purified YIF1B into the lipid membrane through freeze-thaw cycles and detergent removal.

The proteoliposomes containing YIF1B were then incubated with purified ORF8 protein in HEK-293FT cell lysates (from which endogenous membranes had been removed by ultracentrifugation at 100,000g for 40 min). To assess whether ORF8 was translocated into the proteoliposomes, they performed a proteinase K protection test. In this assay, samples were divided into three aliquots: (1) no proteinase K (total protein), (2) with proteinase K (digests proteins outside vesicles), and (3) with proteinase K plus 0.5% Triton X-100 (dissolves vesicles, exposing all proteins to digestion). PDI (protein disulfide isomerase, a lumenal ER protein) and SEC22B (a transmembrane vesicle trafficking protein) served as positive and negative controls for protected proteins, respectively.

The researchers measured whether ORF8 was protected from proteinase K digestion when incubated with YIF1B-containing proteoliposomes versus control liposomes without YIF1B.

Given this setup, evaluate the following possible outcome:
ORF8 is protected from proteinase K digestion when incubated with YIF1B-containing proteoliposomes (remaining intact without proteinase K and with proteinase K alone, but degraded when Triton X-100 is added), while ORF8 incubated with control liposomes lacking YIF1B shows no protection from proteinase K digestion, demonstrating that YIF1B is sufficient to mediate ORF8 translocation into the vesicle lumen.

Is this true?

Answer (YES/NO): YES